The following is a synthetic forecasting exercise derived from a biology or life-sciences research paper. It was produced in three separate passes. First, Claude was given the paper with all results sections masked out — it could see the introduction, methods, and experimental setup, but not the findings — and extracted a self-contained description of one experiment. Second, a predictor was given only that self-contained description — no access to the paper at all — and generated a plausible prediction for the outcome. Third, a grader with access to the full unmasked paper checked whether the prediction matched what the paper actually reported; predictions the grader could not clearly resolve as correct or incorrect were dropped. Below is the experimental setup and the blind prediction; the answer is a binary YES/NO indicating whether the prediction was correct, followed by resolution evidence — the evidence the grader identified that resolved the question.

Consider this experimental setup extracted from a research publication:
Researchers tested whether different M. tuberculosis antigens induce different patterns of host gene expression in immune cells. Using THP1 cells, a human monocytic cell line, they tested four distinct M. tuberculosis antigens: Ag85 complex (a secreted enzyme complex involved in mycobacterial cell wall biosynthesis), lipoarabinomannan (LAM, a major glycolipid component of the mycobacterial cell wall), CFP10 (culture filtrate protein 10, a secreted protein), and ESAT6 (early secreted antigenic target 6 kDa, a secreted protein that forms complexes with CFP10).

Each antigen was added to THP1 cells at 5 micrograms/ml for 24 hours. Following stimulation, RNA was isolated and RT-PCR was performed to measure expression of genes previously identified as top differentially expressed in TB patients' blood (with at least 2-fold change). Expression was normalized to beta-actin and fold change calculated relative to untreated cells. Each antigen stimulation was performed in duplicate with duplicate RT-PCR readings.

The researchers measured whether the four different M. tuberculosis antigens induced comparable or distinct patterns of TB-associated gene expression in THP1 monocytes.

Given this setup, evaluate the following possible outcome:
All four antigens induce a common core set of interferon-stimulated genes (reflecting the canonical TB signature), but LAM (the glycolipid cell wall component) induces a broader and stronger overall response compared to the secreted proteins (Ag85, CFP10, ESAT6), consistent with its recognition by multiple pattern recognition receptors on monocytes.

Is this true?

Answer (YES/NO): NO